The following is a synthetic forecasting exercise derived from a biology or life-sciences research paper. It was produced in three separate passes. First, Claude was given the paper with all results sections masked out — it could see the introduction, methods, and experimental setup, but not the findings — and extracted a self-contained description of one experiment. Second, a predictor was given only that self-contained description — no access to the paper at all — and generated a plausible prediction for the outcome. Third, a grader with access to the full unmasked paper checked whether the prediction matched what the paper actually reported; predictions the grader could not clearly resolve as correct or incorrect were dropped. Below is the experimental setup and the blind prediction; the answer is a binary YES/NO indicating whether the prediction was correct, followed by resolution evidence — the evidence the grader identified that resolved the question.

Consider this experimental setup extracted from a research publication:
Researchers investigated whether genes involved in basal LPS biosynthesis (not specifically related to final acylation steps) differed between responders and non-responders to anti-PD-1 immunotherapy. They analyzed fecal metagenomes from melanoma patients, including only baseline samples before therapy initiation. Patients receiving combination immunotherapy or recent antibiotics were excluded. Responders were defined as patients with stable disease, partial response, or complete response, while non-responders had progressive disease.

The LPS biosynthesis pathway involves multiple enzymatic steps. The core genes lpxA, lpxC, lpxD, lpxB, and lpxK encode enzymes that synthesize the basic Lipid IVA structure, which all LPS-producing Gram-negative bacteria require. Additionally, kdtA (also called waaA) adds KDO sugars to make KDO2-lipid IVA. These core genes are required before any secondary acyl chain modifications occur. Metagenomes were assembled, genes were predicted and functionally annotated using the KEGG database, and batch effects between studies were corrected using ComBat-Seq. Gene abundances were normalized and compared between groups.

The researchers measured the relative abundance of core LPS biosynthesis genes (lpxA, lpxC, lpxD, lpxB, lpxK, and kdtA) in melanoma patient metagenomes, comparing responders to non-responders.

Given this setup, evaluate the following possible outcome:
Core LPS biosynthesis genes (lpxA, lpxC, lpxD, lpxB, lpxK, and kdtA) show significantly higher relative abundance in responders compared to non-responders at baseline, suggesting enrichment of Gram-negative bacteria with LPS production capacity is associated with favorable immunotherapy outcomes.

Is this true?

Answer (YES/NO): NO